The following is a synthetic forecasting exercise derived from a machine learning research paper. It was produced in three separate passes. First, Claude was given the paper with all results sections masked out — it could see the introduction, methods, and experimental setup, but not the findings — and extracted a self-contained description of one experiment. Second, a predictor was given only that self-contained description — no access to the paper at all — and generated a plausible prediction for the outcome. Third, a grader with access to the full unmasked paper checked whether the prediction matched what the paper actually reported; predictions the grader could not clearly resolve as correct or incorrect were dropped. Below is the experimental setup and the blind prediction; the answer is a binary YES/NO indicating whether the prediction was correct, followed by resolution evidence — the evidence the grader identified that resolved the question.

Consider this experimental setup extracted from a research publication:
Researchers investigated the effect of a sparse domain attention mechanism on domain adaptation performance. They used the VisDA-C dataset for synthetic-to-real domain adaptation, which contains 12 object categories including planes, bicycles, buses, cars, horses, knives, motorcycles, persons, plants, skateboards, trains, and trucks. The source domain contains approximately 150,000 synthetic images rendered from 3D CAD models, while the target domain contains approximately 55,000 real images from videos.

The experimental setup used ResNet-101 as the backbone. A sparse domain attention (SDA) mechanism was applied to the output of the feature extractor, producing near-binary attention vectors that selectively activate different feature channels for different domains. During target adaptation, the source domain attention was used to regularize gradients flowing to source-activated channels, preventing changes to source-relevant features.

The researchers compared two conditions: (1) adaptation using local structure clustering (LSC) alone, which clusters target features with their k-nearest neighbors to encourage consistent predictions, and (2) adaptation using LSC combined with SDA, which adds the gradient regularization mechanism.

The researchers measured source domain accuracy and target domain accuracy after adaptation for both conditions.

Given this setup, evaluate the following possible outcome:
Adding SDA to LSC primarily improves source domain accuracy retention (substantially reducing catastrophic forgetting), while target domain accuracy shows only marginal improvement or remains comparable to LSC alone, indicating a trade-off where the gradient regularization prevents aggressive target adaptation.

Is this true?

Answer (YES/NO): NO